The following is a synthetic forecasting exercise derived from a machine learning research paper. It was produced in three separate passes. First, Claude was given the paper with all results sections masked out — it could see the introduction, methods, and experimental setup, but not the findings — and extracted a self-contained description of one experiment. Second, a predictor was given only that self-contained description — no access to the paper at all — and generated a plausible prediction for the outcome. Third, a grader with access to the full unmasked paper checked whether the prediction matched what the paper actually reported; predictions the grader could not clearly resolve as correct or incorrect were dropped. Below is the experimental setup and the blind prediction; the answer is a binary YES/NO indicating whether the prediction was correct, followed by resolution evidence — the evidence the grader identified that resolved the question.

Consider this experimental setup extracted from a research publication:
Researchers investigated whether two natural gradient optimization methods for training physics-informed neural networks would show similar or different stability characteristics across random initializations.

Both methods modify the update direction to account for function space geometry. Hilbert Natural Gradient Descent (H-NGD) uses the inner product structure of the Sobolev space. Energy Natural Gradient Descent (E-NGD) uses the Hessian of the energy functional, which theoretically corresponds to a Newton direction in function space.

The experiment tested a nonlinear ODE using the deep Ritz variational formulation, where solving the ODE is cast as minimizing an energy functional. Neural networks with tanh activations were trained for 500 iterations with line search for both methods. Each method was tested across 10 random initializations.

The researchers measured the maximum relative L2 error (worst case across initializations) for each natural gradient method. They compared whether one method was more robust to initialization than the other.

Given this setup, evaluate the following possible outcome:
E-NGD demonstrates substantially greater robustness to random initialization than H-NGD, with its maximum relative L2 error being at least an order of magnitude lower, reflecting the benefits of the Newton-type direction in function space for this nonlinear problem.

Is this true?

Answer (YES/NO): NO